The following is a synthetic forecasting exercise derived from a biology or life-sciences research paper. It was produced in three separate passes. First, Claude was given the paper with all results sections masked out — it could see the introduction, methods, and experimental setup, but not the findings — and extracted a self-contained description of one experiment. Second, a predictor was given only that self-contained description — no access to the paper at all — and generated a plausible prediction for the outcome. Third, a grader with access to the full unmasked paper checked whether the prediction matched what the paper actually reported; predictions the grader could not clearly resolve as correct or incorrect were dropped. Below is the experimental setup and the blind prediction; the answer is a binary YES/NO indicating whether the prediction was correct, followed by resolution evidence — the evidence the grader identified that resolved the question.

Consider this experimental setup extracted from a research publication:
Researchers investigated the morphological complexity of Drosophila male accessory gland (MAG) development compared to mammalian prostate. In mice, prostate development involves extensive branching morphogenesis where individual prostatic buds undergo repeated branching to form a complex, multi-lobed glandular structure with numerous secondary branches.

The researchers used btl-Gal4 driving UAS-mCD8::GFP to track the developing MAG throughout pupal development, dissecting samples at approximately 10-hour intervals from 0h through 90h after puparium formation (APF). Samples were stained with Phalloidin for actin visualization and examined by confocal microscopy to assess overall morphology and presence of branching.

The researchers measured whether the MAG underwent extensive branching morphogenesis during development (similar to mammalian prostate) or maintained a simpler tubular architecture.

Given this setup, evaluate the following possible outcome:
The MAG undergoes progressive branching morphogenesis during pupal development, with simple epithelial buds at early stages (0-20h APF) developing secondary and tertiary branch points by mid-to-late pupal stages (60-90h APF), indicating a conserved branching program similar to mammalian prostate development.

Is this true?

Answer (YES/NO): NO